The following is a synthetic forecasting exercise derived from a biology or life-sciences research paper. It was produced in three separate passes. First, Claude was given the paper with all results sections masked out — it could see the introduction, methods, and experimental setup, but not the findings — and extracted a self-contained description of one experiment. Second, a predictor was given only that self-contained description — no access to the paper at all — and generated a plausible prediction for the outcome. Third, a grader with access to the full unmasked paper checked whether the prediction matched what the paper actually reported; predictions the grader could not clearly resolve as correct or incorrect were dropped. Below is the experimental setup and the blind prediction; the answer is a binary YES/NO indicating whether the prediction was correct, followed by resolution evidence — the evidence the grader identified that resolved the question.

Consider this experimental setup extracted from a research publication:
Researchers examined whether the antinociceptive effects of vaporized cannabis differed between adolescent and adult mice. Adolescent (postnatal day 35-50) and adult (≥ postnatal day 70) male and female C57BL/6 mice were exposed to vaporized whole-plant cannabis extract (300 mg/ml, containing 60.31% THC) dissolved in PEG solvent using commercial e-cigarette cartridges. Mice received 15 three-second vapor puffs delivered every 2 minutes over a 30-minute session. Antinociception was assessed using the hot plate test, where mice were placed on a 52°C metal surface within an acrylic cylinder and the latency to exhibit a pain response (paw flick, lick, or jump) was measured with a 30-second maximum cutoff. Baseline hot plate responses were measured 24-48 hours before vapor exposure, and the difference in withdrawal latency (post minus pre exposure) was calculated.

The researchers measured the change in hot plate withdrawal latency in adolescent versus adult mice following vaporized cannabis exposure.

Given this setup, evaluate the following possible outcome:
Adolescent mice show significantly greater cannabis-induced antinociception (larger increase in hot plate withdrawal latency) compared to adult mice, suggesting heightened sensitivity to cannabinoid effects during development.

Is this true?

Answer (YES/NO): NO